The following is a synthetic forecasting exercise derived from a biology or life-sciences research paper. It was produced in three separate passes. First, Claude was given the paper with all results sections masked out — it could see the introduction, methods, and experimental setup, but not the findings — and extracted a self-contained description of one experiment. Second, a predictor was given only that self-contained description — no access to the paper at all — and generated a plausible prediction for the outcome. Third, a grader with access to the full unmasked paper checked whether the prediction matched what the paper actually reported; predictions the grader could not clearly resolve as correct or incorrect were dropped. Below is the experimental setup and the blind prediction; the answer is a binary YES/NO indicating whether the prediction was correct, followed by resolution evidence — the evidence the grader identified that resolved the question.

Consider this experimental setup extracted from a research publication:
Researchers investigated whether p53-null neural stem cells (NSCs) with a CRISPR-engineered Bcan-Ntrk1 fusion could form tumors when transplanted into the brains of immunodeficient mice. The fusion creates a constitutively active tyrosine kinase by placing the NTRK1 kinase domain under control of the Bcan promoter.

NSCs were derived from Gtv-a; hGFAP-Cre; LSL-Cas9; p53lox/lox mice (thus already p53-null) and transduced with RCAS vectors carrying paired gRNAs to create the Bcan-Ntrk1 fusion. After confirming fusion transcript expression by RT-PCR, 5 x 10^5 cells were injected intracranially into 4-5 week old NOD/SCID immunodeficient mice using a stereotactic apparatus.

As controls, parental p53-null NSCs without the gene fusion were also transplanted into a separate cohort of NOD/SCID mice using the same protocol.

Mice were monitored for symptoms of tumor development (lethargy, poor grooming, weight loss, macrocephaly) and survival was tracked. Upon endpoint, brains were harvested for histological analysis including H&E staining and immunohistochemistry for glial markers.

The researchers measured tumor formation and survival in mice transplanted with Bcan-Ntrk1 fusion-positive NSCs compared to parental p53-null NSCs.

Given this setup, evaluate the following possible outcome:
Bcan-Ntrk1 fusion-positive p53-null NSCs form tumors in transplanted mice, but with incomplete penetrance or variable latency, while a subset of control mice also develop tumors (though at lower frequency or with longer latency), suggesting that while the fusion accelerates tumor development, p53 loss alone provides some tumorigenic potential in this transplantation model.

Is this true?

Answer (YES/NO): NO